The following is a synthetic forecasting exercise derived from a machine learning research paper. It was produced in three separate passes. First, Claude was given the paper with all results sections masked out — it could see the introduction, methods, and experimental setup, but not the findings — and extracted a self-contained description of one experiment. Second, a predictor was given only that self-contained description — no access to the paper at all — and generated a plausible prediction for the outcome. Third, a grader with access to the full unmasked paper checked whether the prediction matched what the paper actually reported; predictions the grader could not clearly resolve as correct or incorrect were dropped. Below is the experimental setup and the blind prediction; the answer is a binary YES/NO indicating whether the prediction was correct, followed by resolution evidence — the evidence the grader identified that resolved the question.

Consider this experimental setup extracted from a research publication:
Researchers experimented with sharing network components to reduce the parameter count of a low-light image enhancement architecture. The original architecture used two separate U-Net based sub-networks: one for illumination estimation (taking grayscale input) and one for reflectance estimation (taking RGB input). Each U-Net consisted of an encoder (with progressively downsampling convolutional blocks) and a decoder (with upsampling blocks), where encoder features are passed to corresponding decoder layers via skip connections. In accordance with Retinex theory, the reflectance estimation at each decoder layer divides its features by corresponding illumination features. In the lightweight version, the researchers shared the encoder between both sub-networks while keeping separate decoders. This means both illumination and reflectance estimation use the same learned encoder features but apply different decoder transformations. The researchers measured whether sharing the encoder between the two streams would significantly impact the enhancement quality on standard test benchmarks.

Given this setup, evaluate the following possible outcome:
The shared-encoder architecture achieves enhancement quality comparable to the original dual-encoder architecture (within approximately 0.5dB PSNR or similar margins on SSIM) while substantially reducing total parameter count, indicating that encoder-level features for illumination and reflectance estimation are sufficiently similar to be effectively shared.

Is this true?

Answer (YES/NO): YES